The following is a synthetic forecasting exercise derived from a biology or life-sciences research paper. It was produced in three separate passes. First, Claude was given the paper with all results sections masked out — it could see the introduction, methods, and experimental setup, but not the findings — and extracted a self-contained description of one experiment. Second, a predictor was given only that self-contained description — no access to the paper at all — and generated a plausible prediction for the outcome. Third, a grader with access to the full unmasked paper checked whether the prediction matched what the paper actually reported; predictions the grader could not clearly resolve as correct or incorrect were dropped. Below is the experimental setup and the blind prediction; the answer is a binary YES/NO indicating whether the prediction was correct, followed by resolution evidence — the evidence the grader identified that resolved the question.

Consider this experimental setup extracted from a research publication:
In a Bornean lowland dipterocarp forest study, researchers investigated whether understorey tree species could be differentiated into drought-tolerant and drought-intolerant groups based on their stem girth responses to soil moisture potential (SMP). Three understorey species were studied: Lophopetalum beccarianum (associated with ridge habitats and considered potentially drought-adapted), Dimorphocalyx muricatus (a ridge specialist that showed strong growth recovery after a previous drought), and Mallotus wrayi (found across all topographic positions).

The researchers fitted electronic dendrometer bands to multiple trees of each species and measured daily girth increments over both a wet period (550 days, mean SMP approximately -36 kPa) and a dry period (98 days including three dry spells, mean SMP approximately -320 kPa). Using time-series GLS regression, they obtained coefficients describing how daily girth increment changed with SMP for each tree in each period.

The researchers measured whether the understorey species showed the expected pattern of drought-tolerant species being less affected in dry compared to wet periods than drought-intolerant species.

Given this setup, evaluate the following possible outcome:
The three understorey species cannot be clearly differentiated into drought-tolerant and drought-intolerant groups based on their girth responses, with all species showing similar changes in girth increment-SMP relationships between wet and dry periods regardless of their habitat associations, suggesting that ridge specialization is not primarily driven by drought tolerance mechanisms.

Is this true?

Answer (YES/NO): NO